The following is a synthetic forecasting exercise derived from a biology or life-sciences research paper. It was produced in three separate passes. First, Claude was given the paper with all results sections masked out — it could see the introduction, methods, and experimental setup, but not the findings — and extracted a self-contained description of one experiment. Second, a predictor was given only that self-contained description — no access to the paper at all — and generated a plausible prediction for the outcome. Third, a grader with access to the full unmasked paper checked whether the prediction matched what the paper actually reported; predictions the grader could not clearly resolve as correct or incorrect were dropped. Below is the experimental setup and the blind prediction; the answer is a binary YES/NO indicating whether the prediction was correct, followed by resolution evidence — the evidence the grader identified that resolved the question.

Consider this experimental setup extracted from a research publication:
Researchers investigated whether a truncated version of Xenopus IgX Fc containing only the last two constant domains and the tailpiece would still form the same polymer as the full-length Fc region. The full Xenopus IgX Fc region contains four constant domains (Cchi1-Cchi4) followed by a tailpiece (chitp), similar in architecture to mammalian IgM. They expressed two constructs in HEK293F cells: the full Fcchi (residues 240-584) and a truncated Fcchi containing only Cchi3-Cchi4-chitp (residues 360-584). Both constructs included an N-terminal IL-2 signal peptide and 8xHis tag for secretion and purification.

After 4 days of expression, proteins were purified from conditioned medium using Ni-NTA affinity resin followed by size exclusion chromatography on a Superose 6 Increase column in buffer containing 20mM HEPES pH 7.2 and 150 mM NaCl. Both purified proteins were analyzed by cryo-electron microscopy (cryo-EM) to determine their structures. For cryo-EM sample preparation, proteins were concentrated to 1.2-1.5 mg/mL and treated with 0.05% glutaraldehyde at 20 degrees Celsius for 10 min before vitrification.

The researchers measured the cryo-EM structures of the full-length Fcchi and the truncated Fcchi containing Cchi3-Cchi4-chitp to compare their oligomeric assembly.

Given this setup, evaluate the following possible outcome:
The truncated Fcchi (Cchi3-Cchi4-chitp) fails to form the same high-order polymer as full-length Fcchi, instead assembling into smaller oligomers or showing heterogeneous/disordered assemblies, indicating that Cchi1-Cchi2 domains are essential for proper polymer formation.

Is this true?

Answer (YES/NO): NO